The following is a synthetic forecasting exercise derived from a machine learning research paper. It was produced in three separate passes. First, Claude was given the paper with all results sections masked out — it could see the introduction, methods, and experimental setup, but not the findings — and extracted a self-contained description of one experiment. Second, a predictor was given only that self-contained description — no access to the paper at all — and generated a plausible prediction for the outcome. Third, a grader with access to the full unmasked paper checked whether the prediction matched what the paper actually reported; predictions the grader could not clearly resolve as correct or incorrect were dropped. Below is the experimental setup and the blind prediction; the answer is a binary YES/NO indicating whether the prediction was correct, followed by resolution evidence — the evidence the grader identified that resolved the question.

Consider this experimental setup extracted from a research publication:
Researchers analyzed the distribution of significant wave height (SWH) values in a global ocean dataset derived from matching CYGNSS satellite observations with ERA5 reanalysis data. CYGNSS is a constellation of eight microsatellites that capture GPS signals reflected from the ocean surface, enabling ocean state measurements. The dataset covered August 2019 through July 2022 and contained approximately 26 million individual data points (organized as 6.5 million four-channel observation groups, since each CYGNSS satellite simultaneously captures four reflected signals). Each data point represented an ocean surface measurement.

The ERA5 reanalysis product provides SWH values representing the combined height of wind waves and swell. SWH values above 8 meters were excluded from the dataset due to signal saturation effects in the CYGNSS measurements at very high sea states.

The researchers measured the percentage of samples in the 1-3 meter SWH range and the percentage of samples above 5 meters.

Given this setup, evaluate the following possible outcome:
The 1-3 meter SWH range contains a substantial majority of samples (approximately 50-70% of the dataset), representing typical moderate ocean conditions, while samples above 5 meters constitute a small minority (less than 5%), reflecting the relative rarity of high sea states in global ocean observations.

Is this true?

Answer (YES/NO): NO